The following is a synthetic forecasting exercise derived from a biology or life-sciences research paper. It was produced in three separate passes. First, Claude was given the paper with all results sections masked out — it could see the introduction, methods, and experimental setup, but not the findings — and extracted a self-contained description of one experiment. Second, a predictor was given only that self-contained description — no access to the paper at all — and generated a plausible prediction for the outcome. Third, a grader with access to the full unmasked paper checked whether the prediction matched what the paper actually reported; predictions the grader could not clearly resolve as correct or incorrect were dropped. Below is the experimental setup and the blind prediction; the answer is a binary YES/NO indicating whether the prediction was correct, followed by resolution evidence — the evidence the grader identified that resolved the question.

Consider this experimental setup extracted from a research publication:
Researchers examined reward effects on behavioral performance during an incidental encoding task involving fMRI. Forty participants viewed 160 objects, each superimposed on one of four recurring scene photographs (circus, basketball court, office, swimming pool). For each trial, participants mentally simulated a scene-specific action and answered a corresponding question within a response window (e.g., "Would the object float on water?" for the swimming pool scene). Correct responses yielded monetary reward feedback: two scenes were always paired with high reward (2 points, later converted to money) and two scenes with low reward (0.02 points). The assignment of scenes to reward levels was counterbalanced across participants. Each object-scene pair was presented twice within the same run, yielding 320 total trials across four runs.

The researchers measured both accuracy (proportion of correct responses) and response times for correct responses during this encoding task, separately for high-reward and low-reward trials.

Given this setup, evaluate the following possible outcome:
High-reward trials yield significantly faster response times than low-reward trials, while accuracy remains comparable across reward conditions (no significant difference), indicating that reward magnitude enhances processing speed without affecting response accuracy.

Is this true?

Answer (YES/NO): NO